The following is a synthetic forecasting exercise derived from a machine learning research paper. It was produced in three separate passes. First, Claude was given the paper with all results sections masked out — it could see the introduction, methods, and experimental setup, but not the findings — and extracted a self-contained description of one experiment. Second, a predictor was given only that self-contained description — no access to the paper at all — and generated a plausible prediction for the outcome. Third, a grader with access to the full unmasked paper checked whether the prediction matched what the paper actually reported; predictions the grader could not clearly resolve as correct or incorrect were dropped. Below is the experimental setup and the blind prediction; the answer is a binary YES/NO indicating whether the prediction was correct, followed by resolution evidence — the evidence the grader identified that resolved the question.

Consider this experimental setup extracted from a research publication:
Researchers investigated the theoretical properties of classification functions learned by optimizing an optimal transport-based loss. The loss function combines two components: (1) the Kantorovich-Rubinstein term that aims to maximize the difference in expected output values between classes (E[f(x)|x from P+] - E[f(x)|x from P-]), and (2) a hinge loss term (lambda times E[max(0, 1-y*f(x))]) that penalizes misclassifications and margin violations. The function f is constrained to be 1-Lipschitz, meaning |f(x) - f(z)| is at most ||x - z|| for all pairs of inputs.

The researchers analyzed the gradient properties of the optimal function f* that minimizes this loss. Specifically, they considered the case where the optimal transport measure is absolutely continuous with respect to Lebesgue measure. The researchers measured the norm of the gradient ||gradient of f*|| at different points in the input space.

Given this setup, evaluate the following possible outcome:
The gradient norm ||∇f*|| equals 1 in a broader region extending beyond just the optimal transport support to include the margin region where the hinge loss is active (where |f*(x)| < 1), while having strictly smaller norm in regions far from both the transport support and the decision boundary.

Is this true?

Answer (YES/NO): NO